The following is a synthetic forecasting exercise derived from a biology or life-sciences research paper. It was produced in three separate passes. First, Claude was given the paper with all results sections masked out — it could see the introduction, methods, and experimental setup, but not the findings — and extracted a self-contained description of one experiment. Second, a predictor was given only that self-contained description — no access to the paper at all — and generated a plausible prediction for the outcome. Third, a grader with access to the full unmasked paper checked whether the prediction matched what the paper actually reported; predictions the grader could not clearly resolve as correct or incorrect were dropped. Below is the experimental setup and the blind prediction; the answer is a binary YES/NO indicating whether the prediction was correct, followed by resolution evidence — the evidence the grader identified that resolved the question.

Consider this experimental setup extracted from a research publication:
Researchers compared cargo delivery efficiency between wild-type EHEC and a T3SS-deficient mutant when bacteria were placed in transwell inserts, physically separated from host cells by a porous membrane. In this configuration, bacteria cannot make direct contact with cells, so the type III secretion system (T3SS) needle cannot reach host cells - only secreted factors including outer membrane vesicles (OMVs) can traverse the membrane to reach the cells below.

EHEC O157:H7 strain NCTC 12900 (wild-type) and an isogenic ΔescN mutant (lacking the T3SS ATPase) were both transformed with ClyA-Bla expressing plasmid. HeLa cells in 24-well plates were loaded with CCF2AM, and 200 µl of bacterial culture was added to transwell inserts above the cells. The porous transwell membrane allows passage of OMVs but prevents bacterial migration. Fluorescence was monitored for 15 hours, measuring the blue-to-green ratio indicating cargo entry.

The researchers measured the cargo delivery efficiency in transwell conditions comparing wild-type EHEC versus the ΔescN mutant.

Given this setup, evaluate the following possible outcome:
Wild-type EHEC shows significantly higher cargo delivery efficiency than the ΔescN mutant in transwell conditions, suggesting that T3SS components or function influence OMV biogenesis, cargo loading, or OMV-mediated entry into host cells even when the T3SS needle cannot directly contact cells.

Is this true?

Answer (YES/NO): NO